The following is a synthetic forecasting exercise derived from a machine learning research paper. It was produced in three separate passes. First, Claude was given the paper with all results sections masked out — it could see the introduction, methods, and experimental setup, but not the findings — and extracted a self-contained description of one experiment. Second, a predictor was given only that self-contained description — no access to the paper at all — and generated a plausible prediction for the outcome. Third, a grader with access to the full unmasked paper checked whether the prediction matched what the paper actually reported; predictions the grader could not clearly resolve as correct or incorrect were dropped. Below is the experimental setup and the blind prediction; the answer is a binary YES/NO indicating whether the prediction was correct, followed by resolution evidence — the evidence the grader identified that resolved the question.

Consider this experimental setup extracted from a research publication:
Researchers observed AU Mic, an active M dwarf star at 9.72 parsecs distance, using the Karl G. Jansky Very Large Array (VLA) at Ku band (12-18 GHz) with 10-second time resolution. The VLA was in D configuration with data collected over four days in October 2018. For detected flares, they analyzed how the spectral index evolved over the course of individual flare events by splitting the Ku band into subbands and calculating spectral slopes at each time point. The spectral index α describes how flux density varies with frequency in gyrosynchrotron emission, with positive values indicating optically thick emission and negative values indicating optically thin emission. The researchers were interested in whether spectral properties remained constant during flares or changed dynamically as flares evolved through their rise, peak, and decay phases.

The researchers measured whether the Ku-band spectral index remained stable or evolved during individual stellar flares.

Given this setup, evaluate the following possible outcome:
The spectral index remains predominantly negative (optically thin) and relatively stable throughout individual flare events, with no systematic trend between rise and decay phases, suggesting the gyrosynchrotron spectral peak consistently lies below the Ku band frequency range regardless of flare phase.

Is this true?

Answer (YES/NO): NO